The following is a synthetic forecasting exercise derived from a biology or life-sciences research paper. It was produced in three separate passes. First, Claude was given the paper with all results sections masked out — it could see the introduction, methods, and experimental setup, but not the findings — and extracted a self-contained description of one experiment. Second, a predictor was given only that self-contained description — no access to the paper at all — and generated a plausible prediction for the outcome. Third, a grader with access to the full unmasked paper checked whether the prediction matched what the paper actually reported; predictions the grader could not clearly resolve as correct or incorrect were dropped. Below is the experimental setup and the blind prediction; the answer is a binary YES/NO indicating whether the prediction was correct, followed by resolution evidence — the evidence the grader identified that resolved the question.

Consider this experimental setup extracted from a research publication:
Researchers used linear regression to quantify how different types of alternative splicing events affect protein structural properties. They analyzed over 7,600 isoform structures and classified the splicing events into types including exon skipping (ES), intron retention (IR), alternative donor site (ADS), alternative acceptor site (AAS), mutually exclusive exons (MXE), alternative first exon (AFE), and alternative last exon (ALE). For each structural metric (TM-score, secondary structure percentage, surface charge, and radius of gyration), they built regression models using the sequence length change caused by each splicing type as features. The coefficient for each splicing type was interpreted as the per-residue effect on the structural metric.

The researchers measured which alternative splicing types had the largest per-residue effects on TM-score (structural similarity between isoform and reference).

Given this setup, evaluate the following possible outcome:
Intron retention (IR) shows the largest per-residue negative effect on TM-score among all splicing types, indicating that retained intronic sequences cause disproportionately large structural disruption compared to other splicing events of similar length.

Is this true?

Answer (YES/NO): NO